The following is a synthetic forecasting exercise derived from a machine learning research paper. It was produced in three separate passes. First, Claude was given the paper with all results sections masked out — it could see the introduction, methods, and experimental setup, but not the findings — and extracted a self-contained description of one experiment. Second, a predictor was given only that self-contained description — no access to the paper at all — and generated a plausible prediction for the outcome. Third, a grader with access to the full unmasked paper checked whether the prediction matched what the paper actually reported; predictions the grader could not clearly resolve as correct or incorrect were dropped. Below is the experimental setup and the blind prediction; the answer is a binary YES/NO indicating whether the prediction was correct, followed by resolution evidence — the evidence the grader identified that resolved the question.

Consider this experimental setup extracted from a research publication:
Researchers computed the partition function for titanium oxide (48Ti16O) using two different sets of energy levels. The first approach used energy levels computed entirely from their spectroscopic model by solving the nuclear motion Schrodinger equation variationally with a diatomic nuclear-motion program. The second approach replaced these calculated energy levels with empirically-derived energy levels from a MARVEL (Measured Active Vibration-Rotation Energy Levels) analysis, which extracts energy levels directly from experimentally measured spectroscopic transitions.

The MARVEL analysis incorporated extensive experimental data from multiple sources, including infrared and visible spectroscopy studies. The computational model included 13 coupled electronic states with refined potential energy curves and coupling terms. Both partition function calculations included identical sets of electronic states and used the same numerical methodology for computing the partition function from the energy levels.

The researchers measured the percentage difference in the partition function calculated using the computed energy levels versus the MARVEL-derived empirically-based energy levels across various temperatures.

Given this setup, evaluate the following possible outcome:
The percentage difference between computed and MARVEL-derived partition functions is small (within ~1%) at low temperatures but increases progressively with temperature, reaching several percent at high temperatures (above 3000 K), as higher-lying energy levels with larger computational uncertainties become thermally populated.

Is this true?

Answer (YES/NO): NO